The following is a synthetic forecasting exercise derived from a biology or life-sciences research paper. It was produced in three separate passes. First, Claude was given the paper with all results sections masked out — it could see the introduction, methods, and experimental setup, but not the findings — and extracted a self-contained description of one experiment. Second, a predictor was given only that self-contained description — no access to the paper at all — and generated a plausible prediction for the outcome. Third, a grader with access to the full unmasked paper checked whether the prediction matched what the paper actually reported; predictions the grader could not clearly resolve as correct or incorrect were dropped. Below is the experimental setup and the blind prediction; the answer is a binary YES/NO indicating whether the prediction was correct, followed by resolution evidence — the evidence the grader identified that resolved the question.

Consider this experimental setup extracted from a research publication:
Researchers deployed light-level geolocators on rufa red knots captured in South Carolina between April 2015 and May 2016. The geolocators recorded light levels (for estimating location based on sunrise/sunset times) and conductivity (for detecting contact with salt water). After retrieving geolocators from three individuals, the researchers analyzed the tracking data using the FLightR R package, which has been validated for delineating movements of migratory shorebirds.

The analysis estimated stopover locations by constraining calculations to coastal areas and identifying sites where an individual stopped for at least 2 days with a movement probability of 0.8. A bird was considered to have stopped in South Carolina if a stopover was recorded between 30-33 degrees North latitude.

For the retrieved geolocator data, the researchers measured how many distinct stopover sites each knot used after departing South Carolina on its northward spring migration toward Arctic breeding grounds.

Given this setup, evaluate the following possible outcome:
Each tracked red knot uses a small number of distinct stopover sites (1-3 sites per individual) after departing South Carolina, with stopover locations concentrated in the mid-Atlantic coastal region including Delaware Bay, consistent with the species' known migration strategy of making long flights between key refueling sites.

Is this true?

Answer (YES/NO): NO